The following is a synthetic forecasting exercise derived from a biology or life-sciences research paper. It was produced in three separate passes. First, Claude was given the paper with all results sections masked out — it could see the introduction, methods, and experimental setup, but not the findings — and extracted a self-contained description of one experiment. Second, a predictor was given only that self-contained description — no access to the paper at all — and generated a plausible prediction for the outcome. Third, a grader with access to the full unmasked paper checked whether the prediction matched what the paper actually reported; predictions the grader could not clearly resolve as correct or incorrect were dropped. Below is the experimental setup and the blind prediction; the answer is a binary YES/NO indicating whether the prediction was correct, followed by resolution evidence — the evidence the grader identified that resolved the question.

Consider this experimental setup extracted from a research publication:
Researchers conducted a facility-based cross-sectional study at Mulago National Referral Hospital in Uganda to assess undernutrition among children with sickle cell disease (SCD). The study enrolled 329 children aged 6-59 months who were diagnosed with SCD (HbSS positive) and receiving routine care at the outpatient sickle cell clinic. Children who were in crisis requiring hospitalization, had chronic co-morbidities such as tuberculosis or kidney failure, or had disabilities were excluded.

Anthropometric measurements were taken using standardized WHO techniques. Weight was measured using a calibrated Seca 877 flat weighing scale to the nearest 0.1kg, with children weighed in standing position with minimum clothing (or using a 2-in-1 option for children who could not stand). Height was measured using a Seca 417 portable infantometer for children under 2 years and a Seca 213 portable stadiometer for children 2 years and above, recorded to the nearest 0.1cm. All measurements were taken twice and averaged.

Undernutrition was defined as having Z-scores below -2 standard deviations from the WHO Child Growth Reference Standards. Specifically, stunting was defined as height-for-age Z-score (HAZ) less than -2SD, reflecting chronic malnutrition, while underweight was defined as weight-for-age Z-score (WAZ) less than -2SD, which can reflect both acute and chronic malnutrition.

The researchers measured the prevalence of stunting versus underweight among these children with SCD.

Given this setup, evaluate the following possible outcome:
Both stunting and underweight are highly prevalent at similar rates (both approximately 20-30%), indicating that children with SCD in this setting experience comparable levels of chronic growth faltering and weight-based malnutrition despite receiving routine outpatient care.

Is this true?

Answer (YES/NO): NO